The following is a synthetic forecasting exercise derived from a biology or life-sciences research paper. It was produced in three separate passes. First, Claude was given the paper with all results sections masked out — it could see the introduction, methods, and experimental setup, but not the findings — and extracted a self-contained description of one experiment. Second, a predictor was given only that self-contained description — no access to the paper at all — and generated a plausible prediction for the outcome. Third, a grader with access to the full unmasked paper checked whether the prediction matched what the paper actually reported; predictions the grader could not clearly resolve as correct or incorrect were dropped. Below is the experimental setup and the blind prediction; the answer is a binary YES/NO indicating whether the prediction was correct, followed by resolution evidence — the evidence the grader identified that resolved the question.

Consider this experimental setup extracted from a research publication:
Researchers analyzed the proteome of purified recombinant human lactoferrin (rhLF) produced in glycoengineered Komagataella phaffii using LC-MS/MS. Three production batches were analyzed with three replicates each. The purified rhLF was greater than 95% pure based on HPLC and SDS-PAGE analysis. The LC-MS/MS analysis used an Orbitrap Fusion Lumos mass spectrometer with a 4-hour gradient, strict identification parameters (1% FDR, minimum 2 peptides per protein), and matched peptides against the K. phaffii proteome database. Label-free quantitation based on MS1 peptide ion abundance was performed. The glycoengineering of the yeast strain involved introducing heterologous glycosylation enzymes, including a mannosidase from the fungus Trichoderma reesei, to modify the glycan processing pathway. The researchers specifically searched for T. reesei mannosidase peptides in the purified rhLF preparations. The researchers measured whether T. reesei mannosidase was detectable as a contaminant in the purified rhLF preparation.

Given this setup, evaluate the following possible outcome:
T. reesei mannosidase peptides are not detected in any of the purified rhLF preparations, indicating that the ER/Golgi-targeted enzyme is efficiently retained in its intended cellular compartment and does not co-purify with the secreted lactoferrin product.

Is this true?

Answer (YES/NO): NO